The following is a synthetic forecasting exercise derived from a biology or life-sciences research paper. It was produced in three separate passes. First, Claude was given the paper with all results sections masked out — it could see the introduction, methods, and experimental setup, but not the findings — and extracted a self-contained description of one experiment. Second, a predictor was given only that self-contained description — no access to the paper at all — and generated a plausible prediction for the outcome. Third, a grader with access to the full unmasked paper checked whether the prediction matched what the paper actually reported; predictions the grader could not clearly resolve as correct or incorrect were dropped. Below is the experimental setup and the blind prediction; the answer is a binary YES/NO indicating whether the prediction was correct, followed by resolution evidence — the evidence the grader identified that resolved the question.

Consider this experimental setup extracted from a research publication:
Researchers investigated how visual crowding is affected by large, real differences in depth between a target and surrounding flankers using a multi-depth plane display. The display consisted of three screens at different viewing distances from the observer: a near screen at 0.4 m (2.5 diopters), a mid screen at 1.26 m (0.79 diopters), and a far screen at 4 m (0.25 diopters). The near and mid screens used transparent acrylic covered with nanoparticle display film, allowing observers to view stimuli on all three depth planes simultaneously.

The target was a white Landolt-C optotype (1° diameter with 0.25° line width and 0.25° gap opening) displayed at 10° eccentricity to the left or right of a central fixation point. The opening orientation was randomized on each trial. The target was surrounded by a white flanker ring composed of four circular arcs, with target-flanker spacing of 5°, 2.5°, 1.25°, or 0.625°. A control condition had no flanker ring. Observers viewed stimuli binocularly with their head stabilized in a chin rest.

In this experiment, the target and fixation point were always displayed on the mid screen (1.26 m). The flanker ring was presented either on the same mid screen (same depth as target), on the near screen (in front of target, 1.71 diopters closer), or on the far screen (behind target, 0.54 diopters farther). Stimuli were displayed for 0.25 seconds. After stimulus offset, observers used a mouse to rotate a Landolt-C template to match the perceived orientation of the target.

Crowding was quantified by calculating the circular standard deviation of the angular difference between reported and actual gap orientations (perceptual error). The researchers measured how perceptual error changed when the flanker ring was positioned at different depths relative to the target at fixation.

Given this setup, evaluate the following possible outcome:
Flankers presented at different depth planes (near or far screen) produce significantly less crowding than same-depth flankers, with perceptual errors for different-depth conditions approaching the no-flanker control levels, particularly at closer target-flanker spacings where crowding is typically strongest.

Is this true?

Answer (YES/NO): NO